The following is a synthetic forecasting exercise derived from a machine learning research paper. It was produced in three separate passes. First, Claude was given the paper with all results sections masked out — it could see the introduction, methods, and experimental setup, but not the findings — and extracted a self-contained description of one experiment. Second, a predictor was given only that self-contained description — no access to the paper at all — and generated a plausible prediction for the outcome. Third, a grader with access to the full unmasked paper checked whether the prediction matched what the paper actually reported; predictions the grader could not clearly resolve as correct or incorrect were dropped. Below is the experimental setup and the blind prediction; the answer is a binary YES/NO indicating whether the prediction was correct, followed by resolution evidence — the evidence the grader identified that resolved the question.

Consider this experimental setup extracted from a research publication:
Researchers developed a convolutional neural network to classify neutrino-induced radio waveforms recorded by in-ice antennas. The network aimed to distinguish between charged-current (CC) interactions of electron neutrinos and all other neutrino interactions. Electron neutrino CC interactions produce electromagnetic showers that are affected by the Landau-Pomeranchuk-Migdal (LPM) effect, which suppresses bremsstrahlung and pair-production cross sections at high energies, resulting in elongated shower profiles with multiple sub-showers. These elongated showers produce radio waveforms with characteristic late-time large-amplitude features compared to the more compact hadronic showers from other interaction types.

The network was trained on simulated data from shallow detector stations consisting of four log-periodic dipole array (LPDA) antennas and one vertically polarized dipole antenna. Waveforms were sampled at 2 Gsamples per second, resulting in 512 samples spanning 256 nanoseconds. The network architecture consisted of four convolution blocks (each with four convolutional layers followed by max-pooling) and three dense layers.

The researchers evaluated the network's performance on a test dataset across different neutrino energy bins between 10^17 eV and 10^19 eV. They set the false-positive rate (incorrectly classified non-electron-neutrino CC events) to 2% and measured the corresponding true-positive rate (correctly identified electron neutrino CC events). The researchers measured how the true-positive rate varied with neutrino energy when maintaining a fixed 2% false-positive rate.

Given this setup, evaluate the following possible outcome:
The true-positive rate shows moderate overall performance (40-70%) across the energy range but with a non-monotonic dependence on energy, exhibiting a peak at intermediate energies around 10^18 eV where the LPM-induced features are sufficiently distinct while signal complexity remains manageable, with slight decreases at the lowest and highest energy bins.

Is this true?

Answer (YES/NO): NO